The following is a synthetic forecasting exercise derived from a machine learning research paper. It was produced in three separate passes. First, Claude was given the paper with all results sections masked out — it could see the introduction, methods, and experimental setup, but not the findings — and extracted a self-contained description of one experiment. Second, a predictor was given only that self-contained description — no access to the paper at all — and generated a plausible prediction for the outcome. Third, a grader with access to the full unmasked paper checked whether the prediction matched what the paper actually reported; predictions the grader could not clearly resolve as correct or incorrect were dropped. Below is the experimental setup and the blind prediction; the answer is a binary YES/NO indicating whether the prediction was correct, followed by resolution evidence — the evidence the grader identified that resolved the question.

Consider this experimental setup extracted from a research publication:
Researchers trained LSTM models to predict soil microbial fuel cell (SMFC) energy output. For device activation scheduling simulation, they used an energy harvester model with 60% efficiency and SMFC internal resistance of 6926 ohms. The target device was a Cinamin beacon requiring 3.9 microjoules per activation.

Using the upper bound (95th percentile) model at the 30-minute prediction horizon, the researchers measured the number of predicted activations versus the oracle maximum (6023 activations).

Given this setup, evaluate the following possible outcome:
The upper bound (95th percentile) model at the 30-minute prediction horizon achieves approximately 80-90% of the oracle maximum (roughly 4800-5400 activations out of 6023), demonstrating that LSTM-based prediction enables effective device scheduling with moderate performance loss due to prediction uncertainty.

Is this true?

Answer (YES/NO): NO